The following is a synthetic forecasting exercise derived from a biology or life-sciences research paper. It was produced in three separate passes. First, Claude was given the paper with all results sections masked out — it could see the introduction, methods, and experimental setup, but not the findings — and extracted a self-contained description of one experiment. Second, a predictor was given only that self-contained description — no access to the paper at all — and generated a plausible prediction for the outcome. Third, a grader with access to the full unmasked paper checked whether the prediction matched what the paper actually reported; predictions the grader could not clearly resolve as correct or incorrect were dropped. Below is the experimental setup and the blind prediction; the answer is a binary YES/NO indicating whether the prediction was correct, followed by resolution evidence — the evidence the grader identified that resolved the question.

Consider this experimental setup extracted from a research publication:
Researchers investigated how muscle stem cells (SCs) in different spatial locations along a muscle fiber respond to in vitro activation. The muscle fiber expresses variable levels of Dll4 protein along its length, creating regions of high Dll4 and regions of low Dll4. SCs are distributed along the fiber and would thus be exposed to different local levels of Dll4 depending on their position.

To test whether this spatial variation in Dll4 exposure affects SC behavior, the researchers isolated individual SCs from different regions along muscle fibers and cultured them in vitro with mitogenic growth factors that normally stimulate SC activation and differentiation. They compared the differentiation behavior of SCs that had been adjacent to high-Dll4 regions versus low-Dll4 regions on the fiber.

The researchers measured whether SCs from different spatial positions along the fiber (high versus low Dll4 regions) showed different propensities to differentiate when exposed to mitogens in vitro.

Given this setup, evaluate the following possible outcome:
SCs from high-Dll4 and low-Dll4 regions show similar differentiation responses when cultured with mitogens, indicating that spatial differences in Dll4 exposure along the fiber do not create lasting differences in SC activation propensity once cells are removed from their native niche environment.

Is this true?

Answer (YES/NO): NO